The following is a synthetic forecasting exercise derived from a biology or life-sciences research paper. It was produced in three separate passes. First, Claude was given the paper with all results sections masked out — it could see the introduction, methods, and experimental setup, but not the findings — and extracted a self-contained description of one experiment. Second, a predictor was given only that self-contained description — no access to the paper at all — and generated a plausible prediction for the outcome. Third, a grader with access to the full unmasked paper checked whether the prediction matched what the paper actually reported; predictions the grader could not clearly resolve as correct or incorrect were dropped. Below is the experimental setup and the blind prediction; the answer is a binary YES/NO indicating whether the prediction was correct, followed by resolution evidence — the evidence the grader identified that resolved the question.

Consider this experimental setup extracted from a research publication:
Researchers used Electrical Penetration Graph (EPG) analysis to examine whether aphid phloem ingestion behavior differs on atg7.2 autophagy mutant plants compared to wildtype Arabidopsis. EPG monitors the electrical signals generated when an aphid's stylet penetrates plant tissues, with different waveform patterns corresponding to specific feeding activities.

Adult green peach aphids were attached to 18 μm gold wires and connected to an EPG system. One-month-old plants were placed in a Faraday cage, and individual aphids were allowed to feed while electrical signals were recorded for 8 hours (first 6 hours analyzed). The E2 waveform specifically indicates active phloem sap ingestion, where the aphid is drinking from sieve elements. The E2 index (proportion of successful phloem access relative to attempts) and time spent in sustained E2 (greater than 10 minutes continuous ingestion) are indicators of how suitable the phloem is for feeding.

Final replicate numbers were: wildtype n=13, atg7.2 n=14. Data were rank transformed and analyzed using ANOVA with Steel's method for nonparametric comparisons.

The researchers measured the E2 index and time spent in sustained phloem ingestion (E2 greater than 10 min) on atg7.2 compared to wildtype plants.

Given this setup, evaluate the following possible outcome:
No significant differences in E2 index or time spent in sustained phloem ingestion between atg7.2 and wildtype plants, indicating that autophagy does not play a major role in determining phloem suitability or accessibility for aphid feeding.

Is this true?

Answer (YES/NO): NO